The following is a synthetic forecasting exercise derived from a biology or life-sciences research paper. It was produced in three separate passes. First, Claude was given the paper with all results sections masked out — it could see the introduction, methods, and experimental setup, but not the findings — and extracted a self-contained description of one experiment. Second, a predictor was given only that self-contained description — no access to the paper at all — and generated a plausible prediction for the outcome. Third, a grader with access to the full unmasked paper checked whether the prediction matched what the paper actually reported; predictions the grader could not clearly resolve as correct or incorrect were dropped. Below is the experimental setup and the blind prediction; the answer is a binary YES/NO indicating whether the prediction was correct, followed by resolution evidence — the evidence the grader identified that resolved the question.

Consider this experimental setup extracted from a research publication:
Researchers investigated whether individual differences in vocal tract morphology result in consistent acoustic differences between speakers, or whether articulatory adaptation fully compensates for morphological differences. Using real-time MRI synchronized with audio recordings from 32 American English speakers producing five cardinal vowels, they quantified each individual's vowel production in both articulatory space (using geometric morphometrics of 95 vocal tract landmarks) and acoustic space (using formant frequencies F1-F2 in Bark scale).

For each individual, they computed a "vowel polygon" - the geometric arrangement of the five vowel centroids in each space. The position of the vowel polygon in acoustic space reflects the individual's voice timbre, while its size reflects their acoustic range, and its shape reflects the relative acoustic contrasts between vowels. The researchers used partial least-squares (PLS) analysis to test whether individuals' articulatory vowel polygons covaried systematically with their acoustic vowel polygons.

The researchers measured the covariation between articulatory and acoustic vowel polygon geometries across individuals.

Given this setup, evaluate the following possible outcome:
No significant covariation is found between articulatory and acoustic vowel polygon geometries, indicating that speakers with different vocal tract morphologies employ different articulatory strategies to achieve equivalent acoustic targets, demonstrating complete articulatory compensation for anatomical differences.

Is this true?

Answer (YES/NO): NO